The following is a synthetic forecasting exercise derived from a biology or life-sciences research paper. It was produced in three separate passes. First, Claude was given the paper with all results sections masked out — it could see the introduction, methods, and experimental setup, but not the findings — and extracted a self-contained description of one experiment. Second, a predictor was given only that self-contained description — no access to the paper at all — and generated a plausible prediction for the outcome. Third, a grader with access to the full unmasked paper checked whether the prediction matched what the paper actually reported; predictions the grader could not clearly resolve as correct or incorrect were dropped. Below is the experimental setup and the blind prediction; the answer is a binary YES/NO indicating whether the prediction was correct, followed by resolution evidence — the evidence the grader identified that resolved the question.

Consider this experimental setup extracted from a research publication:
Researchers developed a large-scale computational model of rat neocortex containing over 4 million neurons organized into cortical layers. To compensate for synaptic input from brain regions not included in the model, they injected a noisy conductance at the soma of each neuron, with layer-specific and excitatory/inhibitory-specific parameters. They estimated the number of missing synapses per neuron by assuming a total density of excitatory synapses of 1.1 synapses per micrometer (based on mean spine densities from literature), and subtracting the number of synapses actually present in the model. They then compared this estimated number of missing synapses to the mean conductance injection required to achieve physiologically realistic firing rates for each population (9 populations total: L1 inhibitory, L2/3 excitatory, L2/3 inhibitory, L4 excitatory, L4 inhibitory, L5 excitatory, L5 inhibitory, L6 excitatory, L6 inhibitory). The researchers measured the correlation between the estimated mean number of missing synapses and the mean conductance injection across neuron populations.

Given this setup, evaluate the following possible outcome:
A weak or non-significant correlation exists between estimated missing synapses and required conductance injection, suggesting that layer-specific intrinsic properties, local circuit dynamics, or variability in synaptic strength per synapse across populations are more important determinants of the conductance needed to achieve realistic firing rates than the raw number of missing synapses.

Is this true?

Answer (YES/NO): NO